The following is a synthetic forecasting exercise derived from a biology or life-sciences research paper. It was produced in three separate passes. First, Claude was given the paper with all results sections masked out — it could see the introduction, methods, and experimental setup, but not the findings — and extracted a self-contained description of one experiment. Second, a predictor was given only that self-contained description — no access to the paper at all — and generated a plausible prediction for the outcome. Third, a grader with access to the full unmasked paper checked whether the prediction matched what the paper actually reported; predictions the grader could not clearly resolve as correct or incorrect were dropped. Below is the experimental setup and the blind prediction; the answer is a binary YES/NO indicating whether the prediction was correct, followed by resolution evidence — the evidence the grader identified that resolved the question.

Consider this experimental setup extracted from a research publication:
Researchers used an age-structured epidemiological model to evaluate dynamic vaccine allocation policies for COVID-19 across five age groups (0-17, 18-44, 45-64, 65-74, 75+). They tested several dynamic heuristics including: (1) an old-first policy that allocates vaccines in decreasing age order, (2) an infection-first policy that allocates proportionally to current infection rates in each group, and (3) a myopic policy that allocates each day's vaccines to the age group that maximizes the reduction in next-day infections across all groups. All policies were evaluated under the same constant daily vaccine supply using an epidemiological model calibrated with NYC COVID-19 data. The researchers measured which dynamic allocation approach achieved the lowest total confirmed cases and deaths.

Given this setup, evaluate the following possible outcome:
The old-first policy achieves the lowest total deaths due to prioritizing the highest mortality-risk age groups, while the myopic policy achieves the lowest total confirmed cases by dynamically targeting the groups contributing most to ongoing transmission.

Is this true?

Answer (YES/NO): NO